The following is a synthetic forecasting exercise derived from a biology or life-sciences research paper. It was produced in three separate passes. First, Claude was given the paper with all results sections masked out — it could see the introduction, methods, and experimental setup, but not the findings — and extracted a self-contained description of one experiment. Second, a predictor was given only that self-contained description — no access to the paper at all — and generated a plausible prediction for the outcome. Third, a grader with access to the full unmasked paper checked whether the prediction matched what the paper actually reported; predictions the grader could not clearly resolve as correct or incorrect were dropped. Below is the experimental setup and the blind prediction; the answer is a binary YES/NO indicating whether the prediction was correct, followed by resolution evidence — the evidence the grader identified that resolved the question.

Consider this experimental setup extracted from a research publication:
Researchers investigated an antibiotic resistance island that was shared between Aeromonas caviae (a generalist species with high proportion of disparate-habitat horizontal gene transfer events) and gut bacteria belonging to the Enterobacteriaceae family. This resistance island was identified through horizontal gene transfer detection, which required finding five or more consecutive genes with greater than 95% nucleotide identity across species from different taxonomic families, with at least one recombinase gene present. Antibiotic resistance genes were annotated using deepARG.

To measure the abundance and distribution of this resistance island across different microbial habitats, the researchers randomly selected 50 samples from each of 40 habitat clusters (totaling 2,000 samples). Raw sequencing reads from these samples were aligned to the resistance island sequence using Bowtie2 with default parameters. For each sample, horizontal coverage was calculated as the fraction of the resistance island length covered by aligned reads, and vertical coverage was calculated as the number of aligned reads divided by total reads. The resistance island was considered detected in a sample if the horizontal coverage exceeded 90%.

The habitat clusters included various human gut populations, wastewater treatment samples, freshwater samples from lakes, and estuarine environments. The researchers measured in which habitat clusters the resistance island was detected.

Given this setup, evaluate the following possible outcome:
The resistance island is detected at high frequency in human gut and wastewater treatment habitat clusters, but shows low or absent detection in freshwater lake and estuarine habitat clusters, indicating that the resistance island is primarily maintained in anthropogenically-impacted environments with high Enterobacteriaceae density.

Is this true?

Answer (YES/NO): YES